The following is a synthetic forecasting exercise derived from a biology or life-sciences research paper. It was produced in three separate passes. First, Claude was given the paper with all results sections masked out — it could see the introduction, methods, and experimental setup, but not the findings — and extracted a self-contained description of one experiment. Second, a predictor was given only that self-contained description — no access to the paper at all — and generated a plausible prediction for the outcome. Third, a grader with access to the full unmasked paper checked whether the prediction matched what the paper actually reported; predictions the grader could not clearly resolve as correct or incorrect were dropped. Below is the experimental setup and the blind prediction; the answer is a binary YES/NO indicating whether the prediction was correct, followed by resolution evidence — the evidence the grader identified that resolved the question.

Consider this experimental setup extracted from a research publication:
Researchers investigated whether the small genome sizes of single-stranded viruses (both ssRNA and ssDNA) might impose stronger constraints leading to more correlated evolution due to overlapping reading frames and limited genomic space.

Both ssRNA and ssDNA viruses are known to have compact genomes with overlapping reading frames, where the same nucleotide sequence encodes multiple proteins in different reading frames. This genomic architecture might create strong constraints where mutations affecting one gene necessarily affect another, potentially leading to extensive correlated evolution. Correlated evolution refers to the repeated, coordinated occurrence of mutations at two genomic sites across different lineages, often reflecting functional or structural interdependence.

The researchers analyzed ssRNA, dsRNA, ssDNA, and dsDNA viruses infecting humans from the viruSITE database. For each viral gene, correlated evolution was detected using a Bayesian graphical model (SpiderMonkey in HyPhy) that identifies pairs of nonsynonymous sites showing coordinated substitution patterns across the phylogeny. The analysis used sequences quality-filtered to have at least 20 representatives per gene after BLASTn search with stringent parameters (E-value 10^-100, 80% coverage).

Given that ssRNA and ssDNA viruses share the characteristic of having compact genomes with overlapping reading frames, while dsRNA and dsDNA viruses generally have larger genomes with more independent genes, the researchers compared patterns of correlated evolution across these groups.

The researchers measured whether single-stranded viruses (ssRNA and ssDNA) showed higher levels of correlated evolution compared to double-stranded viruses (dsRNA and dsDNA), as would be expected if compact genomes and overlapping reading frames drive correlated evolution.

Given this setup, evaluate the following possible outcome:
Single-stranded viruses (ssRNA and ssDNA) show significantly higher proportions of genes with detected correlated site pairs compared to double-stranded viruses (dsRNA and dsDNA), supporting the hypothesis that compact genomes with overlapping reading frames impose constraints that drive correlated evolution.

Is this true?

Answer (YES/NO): NO